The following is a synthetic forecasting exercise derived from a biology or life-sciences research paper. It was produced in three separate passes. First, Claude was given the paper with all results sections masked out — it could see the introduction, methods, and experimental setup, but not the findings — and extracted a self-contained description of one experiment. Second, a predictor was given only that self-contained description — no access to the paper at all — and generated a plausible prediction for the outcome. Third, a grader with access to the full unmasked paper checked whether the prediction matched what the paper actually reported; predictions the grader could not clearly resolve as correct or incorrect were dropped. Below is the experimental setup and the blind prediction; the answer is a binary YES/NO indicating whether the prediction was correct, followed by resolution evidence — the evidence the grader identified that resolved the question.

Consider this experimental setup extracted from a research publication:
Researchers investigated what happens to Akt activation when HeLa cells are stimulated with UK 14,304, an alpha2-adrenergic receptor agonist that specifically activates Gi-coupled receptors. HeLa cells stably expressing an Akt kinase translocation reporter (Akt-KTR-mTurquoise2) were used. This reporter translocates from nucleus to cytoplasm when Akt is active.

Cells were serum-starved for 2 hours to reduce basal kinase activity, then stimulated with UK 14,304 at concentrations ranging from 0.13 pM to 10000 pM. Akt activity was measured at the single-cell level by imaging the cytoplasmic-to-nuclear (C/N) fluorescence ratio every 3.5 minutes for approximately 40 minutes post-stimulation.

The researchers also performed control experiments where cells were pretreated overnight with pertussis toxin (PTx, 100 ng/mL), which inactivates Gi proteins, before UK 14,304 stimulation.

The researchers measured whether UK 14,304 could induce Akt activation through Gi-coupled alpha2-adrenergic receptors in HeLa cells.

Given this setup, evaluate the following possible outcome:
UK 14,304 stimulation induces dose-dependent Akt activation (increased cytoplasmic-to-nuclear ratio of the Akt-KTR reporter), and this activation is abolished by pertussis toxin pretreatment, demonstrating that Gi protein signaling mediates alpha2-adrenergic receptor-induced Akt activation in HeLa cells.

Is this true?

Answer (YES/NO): YES